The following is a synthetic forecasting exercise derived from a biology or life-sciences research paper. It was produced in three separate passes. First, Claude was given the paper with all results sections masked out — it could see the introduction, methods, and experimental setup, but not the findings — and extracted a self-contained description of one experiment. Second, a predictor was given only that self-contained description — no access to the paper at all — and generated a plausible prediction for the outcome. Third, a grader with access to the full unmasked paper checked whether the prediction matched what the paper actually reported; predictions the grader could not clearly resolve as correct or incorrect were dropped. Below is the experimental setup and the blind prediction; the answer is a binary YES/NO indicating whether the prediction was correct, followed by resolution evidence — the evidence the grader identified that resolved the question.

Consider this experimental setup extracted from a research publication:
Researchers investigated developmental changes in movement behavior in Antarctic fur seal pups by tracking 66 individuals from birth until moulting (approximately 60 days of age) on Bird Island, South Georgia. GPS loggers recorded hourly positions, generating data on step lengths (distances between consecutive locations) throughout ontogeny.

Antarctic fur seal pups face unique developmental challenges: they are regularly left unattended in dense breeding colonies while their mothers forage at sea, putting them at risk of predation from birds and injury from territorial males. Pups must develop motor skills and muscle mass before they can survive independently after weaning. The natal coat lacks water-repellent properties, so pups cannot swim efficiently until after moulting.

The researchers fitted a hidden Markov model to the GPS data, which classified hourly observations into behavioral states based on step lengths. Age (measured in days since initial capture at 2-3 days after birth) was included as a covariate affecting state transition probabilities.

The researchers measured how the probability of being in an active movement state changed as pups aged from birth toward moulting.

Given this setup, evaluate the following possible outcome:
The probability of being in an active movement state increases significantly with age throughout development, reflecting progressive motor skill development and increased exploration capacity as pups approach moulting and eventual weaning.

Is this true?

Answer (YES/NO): NO